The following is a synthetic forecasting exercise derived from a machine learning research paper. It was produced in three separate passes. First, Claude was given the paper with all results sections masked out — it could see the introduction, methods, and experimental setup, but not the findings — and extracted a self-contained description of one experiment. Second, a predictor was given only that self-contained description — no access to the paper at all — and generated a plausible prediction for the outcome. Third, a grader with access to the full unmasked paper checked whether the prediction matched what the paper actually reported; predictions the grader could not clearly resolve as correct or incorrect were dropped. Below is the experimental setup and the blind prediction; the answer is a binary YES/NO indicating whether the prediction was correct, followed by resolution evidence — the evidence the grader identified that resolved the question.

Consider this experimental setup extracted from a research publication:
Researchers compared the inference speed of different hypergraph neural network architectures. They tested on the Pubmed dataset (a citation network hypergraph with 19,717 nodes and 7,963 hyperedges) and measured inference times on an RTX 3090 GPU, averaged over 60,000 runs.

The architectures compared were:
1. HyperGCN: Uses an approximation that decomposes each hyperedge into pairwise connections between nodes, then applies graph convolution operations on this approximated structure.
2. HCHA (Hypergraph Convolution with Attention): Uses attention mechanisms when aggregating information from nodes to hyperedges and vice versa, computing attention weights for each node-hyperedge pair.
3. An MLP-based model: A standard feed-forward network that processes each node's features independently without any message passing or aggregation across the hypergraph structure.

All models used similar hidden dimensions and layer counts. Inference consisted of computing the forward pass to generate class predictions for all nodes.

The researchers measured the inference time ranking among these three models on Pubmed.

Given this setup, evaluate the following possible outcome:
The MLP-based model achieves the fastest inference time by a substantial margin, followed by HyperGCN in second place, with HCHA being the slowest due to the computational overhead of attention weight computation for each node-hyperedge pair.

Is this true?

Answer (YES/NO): YES